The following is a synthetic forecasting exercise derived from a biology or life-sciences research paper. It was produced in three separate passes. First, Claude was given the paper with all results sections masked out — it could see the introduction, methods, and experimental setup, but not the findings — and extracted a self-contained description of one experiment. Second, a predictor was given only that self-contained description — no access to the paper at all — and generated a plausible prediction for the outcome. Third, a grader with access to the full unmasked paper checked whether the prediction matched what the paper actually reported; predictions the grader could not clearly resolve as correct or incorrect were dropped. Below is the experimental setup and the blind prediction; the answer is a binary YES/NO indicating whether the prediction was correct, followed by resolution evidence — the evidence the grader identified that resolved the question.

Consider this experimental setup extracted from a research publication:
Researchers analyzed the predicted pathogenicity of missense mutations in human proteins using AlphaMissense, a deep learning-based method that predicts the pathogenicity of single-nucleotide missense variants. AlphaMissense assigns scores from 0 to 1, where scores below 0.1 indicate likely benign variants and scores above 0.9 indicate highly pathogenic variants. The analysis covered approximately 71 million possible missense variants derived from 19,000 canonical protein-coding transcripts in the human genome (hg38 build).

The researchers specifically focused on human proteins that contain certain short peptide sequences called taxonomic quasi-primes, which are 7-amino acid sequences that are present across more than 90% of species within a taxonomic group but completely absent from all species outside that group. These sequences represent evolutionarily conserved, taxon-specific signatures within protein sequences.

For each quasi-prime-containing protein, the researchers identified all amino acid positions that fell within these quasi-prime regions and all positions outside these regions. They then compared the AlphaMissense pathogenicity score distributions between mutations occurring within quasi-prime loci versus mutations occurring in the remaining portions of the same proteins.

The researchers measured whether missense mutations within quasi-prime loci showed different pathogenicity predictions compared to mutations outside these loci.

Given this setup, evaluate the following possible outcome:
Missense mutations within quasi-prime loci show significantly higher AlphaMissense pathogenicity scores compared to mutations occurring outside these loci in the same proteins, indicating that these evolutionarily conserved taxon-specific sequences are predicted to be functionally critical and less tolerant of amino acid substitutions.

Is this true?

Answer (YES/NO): YES